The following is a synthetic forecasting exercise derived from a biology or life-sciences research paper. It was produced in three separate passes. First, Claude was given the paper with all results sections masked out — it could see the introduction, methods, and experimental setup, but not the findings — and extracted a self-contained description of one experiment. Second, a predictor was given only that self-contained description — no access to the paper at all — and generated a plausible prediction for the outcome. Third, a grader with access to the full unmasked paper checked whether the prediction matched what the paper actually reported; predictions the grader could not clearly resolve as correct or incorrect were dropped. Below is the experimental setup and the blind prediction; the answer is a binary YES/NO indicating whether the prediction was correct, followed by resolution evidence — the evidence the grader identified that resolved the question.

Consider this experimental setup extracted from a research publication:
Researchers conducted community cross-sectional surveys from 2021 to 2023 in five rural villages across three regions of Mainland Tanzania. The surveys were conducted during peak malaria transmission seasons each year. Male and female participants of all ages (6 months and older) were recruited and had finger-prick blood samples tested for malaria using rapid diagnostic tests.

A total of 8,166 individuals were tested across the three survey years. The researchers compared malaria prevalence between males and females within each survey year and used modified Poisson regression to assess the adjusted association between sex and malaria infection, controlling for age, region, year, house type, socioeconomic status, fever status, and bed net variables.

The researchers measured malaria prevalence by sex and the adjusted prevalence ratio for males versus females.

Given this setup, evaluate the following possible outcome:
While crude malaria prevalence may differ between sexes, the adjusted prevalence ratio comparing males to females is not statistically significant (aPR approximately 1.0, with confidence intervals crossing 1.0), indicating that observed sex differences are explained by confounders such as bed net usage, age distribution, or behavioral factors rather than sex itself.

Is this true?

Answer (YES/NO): NO